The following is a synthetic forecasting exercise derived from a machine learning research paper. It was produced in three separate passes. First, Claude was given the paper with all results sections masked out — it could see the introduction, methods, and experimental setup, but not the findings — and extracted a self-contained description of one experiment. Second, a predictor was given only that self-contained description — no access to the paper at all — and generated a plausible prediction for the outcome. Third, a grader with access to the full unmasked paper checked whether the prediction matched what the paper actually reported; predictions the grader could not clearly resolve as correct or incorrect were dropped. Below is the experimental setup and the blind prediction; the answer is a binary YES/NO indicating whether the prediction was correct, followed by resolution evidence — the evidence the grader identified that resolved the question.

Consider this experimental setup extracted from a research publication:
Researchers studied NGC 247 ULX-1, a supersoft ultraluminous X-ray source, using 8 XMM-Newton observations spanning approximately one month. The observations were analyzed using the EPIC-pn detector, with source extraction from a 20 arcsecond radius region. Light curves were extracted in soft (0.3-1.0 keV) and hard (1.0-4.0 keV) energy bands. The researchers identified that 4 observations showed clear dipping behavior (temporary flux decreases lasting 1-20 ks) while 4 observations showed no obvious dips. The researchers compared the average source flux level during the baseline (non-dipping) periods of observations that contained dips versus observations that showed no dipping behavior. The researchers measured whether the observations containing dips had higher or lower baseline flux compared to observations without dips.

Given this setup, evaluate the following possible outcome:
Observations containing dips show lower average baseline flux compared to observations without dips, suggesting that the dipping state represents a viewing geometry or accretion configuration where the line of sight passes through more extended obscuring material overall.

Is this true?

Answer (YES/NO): NO